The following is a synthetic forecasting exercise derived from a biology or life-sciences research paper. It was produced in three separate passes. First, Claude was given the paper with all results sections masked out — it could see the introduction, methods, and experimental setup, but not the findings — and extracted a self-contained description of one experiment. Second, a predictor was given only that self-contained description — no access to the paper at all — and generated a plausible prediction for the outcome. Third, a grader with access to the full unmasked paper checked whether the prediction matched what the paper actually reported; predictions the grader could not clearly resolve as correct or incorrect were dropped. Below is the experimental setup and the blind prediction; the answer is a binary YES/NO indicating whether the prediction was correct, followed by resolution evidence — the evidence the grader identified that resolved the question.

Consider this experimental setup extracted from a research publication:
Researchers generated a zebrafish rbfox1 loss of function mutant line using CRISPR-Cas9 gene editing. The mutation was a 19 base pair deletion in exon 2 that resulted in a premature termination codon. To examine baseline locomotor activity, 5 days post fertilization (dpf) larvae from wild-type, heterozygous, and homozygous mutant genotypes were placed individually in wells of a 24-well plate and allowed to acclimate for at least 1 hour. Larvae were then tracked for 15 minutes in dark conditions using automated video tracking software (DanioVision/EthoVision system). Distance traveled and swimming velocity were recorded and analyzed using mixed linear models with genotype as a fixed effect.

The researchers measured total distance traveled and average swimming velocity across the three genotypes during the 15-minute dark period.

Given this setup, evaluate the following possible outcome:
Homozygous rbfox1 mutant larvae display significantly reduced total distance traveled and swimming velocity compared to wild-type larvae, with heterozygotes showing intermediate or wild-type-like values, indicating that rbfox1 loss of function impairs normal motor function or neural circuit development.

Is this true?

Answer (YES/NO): NO